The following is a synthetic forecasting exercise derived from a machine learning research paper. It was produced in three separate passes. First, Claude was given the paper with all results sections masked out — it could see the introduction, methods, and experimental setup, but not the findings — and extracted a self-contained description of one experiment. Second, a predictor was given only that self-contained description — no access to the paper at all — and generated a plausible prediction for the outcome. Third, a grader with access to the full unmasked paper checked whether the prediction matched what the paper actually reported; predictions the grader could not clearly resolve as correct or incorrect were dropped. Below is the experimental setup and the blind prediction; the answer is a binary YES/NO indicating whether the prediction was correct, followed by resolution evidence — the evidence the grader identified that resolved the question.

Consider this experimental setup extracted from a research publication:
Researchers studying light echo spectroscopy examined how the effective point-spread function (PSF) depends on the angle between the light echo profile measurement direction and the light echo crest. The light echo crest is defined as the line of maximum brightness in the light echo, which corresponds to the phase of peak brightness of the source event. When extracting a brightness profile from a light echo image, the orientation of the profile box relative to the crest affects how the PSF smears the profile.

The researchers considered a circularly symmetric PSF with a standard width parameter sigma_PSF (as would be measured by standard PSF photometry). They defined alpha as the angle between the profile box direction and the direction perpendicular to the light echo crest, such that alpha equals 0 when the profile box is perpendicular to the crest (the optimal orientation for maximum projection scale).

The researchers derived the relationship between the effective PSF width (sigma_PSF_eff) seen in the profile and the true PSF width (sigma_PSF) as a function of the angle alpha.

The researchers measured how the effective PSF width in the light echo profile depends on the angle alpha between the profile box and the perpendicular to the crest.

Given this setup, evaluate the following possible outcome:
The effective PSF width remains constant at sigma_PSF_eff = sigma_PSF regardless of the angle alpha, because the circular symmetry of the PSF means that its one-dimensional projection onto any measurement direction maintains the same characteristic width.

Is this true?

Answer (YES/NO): NO